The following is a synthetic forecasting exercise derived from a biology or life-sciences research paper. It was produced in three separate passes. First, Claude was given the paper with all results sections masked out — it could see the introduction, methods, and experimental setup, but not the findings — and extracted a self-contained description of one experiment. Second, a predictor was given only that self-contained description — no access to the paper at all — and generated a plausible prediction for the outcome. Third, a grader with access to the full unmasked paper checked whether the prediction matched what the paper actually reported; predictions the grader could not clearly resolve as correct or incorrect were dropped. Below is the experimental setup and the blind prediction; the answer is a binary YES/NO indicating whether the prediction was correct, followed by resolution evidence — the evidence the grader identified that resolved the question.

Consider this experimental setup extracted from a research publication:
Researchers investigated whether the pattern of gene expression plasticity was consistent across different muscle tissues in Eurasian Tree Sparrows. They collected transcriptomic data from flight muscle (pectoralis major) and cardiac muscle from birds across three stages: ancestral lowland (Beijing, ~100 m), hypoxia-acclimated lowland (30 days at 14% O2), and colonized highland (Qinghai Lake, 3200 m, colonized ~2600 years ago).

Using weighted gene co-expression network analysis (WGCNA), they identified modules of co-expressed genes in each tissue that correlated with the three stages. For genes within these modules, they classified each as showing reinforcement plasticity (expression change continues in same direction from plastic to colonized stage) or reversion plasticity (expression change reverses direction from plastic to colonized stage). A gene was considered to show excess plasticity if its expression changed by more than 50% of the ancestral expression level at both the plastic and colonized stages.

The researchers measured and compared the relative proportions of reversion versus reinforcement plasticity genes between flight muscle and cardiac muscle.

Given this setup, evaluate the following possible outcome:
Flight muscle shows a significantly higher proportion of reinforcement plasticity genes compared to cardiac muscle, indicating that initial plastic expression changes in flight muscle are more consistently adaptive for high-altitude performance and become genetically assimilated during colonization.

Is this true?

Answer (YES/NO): NO